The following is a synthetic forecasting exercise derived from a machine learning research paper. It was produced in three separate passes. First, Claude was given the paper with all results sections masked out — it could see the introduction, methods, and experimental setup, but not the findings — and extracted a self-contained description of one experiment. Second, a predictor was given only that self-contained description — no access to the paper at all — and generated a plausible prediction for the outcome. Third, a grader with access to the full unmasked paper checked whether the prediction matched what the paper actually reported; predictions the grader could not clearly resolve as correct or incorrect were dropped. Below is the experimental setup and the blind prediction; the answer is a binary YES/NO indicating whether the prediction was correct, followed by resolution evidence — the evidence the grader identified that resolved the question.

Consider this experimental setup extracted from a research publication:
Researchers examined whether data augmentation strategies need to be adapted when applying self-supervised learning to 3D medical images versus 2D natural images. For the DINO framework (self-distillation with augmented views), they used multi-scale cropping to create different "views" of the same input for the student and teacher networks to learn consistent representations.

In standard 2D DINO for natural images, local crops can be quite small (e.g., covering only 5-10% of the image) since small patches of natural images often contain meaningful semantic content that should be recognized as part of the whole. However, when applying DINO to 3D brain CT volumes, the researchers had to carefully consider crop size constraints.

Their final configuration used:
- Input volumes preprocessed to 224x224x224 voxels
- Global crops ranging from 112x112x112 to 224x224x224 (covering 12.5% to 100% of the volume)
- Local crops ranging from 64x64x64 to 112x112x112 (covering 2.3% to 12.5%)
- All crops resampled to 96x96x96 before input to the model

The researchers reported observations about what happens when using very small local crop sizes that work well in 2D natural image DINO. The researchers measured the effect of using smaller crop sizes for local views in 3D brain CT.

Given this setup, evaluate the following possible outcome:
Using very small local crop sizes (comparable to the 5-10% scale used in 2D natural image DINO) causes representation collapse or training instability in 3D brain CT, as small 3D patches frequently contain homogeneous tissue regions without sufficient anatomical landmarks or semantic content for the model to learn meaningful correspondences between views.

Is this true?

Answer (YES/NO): YES